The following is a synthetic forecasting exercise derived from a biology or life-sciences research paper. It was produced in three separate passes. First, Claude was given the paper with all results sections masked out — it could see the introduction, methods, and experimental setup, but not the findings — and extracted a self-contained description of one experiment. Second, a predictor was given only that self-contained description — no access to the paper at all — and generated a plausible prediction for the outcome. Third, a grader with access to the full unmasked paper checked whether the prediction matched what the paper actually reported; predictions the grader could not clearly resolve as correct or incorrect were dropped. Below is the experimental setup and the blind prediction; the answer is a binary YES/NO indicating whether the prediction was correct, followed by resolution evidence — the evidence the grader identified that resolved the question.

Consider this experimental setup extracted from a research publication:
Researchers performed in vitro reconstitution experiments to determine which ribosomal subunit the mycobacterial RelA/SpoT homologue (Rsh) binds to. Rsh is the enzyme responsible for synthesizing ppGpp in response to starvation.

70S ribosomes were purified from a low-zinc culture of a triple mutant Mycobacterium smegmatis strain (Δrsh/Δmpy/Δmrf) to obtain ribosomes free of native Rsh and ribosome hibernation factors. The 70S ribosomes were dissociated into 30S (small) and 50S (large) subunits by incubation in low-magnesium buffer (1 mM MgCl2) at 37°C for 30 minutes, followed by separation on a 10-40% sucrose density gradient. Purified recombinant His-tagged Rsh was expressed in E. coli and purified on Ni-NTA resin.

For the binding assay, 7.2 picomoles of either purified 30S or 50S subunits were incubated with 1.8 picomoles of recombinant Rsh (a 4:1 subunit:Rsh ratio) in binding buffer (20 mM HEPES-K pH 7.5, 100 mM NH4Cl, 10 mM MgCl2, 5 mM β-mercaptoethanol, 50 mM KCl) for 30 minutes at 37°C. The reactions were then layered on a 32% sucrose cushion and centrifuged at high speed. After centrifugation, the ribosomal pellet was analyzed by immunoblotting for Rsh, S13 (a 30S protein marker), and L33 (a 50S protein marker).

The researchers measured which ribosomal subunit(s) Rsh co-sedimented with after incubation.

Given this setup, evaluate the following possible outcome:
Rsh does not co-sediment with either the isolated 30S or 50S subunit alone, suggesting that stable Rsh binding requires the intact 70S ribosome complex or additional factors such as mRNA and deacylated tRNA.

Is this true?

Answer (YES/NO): NO